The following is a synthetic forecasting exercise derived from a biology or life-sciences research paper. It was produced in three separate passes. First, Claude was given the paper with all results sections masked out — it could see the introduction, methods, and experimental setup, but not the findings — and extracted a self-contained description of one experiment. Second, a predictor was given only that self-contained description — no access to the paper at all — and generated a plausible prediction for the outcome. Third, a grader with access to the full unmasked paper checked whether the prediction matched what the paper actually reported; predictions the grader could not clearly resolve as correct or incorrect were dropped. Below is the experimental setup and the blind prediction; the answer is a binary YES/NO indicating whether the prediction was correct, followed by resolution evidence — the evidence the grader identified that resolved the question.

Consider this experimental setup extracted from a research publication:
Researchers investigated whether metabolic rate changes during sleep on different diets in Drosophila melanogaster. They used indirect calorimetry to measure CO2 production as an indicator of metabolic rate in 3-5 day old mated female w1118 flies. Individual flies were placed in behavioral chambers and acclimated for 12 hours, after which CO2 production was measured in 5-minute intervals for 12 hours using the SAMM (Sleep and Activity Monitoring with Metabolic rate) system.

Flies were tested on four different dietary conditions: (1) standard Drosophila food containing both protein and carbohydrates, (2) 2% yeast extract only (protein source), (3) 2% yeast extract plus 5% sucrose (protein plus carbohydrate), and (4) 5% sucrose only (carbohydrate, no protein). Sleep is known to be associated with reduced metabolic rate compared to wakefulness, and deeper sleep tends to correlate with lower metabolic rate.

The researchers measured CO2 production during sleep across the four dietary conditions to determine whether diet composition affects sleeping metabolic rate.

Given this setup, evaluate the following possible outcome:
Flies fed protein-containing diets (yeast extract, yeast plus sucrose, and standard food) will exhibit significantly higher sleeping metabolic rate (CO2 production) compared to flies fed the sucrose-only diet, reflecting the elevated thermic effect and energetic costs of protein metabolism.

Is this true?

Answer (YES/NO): YES